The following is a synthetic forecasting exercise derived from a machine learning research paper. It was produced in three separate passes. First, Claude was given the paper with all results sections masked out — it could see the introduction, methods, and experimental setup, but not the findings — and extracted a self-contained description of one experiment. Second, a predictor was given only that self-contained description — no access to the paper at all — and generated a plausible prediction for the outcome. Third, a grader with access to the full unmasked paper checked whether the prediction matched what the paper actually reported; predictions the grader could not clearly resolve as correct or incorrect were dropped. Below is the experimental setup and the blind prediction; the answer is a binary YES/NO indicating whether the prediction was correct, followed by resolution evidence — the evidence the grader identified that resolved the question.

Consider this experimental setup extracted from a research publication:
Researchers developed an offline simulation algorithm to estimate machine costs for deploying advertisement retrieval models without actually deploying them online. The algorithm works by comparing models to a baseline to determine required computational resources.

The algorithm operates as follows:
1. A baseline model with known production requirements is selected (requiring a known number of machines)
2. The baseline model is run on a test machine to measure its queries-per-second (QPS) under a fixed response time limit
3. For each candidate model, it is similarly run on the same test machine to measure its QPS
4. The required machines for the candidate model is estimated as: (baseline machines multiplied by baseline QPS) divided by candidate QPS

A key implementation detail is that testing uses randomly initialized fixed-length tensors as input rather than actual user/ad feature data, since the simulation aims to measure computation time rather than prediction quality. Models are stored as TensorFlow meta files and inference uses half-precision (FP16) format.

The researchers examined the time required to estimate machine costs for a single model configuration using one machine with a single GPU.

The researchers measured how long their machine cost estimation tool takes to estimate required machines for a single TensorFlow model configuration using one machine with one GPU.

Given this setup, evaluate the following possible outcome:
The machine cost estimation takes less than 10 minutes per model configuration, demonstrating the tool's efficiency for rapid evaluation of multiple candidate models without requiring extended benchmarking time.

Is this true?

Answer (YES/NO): NO